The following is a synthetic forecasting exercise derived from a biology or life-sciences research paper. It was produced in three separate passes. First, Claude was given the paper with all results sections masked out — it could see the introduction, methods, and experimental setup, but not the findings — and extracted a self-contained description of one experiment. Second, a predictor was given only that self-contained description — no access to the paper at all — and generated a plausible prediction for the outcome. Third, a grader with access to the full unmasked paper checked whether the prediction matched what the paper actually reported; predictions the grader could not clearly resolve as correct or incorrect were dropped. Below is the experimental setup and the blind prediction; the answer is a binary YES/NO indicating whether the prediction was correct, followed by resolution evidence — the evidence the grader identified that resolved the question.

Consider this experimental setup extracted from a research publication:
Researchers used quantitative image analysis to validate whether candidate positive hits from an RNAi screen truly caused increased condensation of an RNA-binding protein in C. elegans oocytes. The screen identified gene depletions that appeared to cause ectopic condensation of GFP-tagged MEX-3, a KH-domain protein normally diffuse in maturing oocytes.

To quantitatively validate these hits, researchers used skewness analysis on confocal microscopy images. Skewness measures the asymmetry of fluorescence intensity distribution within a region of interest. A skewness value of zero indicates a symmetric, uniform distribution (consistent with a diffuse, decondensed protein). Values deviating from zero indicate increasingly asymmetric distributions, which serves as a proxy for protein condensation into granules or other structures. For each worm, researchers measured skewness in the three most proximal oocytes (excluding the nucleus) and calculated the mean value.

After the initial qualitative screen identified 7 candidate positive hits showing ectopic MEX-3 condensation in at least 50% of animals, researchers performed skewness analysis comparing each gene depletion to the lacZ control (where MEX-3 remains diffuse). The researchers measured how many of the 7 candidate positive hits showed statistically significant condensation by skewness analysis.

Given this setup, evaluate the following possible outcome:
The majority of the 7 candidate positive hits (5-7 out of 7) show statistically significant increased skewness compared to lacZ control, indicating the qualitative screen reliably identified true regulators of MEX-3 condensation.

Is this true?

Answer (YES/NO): YES